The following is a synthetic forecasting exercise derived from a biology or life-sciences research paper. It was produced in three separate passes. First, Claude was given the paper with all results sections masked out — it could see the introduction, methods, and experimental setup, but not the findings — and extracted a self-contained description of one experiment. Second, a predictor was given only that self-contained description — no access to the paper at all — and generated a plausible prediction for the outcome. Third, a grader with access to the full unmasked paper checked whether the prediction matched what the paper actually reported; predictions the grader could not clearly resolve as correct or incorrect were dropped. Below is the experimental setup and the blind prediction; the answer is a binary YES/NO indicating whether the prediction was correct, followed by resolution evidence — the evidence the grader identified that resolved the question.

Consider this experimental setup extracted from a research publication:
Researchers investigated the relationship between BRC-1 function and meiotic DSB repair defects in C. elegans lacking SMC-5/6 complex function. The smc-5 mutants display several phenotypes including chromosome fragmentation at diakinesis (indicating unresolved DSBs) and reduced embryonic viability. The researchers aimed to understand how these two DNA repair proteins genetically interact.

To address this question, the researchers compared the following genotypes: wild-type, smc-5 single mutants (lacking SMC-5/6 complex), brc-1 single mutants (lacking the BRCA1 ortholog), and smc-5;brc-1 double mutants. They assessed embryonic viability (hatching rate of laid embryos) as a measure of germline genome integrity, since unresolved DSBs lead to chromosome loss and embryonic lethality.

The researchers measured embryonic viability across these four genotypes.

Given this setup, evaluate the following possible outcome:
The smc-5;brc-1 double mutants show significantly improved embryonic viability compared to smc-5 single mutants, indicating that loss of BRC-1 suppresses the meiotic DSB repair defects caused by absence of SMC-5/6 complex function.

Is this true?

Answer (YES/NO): YES